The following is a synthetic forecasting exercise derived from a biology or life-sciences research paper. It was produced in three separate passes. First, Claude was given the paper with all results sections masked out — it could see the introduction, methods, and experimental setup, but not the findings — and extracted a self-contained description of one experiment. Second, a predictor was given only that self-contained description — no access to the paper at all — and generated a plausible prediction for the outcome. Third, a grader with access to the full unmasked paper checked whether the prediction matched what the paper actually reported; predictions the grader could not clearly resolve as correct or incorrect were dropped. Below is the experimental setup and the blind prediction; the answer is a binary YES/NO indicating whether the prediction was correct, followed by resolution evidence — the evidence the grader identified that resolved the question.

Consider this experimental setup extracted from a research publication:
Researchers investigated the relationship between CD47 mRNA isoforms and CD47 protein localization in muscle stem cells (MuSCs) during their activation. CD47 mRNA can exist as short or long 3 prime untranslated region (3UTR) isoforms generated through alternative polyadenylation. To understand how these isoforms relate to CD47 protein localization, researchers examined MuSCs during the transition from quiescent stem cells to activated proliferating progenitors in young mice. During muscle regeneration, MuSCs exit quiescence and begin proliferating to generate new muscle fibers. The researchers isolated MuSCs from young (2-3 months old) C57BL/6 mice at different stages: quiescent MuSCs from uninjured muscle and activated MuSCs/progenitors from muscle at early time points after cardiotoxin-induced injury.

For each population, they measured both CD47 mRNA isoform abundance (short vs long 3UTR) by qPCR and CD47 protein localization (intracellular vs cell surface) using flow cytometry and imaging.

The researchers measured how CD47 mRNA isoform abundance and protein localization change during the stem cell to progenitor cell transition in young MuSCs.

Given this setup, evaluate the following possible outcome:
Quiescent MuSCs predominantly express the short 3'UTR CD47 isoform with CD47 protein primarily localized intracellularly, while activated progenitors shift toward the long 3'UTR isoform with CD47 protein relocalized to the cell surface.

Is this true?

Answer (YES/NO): YES